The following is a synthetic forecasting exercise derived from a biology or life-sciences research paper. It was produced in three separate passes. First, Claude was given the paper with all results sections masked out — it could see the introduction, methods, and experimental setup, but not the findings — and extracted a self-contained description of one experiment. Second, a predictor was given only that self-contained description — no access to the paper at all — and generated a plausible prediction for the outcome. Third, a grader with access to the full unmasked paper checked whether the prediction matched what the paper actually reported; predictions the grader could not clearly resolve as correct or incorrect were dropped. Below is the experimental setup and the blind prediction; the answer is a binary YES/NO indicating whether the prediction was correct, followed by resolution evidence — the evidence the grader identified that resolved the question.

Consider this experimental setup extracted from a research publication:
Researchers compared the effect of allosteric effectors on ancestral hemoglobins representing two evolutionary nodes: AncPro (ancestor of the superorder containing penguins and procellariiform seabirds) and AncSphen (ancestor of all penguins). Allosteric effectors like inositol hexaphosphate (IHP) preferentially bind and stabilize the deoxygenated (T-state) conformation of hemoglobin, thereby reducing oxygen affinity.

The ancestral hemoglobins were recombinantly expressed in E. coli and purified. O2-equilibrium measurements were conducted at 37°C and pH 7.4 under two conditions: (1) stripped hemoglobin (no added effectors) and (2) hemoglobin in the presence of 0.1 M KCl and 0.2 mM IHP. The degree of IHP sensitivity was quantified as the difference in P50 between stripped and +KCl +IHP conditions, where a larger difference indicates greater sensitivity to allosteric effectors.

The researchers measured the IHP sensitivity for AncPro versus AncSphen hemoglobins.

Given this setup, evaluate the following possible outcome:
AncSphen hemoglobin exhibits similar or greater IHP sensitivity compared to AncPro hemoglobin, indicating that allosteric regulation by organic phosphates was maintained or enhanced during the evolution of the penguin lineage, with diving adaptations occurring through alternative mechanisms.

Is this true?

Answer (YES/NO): YES